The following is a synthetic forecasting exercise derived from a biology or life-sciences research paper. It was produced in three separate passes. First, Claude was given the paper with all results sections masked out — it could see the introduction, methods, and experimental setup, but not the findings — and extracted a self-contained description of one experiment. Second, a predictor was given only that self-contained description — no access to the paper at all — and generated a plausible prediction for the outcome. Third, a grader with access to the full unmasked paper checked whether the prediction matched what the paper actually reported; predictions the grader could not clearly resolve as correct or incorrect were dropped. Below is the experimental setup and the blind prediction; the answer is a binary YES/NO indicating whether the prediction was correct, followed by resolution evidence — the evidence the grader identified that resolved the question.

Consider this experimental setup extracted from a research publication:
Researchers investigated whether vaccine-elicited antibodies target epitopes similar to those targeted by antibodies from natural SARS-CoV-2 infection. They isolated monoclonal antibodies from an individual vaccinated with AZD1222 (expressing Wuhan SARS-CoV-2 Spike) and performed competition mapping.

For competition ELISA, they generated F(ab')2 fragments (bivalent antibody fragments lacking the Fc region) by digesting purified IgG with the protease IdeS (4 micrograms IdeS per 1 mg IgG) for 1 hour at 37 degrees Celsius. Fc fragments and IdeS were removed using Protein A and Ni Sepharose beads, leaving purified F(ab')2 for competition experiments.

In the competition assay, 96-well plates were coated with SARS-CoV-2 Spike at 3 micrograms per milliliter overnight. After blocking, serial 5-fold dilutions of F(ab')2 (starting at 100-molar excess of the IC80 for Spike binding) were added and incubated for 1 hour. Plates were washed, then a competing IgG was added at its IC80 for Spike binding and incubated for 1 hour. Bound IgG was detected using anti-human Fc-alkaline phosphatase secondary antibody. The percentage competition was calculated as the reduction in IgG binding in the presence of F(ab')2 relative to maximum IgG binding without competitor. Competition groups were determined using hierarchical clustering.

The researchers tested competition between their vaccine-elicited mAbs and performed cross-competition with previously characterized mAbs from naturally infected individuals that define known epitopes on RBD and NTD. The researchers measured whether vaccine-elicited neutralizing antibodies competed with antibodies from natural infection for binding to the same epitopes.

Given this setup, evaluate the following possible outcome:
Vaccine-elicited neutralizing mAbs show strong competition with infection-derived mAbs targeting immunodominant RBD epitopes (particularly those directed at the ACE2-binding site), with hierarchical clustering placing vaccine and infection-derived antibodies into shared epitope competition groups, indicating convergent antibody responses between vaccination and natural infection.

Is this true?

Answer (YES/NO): YES